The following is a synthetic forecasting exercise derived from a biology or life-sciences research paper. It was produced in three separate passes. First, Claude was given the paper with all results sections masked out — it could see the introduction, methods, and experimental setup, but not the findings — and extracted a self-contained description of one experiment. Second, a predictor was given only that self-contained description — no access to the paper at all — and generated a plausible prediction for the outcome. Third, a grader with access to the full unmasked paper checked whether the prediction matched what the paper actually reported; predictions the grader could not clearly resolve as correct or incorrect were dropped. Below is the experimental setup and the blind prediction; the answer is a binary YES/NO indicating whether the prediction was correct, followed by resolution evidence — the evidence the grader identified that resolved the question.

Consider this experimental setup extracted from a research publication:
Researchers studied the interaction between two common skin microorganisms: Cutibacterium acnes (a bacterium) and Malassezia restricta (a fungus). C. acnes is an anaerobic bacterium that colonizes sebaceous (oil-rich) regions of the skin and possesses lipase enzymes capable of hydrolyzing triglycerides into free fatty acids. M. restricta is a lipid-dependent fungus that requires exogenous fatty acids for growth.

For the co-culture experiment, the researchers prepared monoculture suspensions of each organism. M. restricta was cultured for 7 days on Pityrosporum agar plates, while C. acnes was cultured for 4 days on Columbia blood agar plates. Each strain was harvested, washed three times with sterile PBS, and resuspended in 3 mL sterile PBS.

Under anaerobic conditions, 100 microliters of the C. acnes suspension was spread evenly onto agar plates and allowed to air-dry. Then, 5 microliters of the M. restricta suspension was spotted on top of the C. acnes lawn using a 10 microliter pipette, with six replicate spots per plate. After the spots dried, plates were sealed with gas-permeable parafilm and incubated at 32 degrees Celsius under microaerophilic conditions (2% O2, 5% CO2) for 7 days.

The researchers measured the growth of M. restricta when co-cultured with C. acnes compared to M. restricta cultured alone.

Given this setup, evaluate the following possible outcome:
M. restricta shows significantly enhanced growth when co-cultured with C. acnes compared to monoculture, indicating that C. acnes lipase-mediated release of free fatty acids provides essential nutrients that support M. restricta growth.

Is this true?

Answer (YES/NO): YES